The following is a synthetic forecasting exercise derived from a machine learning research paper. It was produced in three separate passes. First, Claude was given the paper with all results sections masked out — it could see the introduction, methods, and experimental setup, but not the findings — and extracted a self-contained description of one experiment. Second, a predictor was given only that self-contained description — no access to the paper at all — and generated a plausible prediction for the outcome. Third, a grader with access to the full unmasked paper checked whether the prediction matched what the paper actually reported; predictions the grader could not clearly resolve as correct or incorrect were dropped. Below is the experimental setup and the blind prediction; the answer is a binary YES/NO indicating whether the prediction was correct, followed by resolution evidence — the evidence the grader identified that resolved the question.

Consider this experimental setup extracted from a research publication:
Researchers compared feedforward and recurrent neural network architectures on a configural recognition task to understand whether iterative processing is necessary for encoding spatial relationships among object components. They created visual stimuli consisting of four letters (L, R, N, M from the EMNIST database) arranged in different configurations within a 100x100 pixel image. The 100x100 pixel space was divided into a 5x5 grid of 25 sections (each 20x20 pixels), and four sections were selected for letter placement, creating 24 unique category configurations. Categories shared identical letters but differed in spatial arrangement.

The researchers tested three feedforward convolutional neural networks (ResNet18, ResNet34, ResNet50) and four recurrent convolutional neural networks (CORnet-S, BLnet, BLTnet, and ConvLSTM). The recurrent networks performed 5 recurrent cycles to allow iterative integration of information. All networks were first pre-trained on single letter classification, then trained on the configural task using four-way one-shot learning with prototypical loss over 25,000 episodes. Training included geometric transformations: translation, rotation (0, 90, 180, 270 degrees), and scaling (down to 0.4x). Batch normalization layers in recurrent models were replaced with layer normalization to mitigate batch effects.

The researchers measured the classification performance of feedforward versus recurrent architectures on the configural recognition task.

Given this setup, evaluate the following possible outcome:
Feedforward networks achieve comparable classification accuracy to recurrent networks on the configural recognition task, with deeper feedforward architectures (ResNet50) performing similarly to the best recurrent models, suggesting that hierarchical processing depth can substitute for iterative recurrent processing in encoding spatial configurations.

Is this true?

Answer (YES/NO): YES